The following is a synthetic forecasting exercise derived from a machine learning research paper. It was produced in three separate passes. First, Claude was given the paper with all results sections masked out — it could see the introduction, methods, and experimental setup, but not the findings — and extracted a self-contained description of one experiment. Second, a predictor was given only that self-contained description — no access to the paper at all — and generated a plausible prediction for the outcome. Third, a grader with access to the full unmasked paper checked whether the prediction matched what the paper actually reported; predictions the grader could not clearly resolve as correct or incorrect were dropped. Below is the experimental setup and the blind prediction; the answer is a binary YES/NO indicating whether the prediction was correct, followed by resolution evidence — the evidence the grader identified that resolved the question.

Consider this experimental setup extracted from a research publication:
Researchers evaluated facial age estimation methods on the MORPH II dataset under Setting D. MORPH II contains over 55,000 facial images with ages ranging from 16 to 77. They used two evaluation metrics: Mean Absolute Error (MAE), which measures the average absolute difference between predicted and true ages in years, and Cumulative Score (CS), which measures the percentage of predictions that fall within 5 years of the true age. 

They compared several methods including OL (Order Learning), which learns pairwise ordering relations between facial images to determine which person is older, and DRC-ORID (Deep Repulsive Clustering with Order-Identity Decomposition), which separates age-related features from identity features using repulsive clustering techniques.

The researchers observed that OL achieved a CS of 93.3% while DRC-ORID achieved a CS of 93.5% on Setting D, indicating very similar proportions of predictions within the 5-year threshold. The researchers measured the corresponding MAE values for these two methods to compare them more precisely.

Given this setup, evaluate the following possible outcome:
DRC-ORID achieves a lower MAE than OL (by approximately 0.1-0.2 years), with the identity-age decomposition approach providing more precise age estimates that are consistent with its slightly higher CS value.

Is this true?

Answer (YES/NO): NO